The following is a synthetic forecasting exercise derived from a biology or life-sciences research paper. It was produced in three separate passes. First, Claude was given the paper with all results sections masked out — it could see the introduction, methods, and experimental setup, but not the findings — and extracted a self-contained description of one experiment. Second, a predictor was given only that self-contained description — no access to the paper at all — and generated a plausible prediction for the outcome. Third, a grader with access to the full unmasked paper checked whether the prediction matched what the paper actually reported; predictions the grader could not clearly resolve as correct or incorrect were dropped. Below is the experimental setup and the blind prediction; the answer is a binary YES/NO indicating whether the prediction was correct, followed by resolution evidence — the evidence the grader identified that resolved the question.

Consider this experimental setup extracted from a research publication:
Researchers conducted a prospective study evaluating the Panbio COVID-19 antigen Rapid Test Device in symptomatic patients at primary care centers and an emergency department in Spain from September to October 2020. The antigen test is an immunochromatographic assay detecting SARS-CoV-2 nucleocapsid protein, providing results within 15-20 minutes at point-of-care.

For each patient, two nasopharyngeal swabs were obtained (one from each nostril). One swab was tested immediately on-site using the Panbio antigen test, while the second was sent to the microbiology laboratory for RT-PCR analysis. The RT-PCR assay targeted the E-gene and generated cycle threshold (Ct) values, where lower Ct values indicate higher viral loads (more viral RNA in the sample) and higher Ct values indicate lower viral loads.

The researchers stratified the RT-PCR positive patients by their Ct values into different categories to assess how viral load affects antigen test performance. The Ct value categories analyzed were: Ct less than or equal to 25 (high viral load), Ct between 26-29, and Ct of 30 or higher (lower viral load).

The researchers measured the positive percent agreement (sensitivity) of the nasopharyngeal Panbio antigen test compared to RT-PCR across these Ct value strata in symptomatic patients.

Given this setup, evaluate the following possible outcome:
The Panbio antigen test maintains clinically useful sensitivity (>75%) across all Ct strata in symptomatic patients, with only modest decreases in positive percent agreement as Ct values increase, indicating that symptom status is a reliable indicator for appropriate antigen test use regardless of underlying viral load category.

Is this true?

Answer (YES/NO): NO